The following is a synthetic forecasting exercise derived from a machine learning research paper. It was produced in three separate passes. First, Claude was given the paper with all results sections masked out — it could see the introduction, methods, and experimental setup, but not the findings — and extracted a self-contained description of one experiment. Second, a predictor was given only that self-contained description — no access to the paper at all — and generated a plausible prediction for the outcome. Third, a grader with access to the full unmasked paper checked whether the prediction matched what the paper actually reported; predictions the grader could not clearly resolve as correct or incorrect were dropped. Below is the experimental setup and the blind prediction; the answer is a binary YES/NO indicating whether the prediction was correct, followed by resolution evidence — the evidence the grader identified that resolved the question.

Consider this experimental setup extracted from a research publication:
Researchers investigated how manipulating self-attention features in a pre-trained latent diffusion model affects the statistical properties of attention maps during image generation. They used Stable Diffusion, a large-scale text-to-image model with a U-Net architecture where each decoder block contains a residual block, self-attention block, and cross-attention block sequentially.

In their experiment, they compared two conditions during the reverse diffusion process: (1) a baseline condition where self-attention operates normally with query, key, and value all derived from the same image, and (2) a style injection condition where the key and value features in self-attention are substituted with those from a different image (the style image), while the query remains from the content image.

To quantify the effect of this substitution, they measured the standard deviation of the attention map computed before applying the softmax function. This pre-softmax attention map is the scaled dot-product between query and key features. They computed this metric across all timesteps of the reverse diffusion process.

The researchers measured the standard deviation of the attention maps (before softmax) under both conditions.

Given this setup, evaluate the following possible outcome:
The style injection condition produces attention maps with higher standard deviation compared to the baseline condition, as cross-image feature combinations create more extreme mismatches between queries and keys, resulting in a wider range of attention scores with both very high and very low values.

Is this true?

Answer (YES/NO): NO